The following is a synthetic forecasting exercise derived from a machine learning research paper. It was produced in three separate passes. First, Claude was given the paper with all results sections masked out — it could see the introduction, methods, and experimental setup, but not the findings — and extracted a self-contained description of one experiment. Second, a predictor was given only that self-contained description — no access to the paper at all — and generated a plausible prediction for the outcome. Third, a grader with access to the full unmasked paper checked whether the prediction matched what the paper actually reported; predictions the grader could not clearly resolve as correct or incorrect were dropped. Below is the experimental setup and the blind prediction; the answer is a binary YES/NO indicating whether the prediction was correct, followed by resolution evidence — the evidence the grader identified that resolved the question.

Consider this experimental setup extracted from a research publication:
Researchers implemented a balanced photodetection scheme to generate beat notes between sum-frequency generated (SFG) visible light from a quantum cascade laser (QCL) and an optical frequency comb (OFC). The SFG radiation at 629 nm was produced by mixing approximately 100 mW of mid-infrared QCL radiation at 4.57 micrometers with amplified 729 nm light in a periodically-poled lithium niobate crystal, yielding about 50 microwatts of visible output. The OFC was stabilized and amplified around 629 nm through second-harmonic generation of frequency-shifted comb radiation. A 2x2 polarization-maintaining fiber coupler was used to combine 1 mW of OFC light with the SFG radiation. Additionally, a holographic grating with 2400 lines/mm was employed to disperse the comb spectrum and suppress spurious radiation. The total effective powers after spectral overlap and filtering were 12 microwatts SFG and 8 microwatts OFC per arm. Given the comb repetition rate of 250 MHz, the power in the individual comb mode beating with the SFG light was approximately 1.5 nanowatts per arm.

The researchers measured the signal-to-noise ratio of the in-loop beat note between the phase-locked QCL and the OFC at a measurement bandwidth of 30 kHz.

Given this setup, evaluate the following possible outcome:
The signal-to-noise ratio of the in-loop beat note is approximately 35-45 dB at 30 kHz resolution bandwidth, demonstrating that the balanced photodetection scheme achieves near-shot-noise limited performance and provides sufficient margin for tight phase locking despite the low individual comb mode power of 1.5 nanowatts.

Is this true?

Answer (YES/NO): NO